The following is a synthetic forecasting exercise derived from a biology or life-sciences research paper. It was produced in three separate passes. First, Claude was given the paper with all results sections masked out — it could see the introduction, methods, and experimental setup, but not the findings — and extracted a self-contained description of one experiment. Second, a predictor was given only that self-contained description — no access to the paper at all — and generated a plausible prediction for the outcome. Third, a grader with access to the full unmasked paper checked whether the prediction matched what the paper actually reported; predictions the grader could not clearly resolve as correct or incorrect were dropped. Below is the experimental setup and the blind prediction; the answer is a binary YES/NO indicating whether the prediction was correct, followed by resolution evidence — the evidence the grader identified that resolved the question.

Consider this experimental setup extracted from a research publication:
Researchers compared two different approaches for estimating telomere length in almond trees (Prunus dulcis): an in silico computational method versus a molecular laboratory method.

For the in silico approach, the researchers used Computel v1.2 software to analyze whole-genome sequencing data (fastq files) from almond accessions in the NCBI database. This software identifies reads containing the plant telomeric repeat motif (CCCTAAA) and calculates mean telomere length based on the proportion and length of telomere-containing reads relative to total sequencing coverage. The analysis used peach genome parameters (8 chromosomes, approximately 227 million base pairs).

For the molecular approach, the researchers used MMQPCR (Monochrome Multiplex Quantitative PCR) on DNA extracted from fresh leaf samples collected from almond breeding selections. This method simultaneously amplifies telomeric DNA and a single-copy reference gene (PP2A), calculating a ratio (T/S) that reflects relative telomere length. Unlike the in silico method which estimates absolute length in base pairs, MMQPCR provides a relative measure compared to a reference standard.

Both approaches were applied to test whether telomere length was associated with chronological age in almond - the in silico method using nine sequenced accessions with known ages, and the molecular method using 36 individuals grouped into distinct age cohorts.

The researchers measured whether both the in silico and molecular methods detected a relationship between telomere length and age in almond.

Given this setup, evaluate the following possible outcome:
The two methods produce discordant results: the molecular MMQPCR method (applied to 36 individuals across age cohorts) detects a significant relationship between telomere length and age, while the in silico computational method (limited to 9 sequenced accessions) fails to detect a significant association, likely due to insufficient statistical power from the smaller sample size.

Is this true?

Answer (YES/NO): YES